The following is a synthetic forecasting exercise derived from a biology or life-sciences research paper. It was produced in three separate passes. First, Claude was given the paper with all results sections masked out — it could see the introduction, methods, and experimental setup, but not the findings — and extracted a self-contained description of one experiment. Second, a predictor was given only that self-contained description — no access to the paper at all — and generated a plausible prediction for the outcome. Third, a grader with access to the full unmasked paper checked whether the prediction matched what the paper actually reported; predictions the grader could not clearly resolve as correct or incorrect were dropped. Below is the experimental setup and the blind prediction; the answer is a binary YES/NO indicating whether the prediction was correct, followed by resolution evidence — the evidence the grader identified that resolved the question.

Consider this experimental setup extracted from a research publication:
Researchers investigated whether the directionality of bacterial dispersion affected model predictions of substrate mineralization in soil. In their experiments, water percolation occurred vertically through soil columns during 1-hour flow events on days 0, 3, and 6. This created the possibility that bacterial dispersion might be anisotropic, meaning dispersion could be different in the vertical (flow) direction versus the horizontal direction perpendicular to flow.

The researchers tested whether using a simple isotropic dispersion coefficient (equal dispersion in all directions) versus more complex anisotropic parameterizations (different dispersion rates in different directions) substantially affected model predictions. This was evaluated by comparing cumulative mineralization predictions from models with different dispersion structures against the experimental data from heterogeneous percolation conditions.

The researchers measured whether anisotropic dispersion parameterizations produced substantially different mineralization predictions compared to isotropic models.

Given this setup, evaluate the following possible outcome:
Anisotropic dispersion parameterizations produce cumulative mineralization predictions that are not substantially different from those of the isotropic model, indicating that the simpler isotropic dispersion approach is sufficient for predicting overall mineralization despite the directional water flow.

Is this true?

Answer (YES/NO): YES